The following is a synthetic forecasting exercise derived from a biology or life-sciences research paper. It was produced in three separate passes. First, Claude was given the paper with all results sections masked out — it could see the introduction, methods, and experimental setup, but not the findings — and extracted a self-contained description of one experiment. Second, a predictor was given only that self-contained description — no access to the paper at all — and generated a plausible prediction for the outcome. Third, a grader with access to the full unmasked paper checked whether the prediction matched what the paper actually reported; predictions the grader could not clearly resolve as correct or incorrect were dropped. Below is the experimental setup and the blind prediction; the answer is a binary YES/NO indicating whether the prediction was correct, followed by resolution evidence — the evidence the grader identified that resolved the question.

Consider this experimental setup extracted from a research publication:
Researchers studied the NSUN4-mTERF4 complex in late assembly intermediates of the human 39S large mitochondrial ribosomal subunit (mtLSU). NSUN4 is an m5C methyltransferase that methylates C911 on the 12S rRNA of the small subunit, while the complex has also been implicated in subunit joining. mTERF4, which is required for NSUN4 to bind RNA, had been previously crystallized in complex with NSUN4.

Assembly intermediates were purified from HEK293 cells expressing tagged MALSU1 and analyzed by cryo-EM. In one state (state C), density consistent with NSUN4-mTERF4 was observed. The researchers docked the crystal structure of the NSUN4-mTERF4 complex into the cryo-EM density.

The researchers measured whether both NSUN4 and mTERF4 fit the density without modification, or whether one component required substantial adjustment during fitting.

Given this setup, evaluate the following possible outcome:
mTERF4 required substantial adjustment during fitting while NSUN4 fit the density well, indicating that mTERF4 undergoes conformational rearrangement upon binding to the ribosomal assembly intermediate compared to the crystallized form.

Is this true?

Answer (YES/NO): NO